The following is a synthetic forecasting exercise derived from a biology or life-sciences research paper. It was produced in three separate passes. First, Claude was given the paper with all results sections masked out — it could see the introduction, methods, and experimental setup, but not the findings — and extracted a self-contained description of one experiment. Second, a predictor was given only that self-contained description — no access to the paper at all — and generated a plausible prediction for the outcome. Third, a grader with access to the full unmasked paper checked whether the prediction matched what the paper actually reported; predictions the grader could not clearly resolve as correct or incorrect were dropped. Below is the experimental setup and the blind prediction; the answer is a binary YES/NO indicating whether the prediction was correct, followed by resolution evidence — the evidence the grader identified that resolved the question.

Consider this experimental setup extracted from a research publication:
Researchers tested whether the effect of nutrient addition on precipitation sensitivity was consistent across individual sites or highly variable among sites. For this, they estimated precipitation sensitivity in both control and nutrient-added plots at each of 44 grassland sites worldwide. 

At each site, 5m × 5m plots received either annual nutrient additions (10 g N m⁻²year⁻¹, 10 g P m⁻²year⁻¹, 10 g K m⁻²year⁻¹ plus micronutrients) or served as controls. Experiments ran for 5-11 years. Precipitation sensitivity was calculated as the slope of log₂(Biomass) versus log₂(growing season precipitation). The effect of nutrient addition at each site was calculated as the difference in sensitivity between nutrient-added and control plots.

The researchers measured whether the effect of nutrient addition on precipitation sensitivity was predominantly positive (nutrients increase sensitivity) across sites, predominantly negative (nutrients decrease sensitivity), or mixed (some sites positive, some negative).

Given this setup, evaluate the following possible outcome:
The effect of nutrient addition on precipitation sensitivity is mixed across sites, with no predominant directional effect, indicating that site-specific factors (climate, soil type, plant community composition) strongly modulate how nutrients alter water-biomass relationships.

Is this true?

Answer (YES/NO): NO